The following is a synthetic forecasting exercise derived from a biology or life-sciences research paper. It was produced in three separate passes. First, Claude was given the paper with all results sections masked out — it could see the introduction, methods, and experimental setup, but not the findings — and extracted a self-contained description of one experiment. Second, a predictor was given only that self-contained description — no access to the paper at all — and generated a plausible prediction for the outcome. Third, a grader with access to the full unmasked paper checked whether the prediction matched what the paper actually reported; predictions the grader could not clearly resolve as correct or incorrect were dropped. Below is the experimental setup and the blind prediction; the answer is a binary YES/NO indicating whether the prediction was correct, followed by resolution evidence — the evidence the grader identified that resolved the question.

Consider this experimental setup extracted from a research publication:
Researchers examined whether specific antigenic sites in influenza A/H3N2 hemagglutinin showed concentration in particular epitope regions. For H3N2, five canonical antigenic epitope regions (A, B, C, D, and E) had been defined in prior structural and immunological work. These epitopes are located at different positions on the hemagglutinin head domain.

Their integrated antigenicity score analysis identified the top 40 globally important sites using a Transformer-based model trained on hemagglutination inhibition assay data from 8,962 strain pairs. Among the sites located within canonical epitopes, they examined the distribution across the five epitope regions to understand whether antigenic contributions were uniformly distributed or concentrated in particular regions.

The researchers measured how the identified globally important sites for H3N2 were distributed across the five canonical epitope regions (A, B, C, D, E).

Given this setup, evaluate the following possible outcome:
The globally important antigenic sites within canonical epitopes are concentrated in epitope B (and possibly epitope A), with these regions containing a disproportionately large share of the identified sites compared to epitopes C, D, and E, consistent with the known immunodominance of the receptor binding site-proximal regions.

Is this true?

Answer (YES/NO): NO